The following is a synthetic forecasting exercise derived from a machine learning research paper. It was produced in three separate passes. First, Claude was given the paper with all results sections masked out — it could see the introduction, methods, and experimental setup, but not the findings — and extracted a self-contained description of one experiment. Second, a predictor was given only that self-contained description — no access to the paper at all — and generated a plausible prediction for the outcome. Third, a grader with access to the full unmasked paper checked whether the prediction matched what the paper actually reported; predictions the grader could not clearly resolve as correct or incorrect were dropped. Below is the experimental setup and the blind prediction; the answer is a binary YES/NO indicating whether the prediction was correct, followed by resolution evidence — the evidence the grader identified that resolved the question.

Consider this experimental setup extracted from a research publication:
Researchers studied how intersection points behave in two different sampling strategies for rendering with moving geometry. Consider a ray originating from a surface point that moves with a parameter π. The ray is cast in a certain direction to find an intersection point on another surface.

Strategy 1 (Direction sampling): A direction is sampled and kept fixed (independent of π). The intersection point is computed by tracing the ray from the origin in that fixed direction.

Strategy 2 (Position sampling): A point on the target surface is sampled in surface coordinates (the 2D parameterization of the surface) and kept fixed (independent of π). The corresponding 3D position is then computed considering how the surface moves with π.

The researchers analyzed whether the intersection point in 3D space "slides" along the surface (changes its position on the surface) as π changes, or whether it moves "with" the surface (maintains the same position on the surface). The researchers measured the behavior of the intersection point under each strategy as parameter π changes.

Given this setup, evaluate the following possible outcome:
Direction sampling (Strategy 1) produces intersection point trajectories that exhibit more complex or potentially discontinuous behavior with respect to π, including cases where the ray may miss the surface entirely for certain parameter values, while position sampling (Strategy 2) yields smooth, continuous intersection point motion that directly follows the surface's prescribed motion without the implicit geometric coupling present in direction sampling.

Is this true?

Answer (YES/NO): NO